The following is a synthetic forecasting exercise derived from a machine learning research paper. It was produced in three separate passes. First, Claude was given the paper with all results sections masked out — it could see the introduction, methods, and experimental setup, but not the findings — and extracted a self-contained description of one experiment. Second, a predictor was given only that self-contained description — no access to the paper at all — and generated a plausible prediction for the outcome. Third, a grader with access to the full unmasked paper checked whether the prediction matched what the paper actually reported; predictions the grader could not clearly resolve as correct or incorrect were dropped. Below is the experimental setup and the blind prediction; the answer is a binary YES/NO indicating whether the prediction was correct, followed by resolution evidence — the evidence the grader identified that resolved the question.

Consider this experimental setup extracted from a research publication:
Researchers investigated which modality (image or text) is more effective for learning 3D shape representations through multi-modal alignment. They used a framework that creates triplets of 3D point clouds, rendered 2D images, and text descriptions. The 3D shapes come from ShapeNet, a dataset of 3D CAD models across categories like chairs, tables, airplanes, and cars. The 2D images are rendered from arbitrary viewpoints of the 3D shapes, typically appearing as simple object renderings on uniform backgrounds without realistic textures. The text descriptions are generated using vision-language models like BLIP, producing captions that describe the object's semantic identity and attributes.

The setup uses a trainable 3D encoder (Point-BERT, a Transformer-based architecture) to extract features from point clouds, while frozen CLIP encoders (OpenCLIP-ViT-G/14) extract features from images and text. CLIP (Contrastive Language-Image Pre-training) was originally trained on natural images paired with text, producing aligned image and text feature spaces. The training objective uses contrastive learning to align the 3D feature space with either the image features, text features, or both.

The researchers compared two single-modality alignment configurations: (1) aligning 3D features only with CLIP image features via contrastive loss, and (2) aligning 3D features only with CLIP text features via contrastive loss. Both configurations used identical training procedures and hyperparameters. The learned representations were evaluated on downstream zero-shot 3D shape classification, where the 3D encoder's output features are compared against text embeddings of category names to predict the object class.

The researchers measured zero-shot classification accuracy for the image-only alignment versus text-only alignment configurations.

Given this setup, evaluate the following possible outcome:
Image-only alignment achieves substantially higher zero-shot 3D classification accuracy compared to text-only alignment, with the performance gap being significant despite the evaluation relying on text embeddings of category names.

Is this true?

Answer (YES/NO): NO